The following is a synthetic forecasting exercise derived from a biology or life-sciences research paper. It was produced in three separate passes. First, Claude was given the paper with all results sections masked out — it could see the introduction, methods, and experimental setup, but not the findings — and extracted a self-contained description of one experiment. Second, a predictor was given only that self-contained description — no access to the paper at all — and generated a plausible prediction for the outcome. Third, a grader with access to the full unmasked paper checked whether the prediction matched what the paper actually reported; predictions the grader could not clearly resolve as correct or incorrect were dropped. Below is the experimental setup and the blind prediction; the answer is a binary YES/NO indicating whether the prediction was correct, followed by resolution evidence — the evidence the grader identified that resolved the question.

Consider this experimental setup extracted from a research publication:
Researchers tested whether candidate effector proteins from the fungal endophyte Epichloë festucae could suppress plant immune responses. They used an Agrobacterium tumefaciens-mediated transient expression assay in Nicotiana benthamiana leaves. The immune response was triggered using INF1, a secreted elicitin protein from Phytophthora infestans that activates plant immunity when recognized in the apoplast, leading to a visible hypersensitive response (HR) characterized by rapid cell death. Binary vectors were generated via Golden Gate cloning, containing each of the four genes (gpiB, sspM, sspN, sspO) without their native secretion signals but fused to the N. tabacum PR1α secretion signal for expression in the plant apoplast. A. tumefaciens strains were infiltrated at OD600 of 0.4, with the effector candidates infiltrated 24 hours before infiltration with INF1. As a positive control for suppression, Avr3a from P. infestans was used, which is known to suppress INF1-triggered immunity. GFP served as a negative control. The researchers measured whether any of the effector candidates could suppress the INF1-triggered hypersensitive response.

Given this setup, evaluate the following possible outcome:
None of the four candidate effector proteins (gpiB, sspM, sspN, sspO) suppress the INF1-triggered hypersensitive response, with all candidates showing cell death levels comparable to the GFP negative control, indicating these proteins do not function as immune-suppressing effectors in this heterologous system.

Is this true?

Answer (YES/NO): YES